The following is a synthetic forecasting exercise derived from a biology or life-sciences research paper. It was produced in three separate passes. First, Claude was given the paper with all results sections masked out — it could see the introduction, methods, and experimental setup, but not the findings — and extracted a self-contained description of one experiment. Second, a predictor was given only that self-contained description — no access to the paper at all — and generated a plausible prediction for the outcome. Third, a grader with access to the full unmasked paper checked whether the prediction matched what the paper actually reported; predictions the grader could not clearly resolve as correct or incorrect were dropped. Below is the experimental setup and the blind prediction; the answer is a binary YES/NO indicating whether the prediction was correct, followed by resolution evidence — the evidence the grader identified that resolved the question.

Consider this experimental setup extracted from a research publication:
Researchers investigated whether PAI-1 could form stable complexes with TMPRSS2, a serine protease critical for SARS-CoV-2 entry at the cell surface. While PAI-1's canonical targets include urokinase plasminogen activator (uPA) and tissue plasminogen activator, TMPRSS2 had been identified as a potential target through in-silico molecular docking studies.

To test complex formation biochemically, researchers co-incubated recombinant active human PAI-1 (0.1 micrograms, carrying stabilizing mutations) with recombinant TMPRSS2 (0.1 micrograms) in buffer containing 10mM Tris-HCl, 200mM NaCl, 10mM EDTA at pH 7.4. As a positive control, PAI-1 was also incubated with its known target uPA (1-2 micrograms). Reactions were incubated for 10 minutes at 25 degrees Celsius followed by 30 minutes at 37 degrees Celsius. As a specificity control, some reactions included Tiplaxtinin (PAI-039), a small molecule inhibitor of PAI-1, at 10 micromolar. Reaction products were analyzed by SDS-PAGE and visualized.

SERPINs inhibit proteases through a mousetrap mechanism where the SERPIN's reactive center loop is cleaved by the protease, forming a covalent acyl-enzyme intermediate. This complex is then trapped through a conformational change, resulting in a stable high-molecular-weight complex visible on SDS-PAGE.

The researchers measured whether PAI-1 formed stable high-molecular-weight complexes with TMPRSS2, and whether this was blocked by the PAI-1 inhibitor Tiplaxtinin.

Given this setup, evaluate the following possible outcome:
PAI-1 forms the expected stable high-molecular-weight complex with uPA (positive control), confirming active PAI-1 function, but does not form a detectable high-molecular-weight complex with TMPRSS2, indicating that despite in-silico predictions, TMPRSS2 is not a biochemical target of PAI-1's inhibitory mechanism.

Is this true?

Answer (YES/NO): NO